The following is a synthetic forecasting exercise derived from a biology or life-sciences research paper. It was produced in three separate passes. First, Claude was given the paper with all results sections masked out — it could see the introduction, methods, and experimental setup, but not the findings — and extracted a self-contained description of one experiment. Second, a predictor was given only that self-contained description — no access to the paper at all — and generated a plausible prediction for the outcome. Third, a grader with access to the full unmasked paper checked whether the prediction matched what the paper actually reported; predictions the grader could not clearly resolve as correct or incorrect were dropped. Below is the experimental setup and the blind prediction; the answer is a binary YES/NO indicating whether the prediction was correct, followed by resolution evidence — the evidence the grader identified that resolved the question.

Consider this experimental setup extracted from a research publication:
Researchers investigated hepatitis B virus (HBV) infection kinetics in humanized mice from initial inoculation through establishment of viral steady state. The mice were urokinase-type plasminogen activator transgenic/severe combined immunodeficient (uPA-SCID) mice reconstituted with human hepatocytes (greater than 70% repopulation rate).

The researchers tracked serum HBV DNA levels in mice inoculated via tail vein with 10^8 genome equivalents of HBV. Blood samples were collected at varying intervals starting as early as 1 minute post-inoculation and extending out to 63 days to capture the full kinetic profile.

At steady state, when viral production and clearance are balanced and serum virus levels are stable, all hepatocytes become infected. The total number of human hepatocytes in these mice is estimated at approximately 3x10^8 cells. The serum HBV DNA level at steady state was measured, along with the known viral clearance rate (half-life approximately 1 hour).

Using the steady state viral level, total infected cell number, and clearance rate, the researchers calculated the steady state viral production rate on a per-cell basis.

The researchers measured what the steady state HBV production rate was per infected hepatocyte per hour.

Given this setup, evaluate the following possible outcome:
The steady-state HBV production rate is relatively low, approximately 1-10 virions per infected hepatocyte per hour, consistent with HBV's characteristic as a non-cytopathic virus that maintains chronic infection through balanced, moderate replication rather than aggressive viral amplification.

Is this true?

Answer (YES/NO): YES